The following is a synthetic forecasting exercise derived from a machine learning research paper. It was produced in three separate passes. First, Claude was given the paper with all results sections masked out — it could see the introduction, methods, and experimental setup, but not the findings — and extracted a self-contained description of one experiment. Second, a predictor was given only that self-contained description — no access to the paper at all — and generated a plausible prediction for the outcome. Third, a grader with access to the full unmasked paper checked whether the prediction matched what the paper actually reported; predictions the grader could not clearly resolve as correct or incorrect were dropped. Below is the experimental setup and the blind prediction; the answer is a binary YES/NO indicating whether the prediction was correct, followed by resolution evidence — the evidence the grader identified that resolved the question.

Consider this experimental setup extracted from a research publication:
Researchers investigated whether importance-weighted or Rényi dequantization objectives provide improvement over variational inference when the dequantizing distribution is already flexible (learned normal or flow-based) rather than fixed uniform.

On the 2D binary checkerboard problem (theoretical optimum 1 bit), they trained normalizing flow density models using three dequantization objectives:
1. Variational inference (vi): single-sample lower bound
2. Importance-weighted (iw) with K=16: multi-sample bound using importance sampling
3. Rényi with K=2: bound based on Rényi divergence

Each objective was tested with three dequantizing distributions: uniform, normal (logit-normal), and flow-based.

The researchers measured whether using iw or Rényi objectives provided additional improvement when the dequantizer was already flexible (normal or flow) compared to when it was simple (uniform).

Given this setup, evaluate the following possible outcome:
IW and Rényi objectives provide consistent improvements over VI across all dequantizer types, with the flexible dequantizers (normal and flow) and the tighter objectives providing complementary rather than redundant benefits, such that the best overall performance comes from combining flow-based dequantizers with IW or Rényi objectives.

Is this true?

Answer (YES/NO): NO